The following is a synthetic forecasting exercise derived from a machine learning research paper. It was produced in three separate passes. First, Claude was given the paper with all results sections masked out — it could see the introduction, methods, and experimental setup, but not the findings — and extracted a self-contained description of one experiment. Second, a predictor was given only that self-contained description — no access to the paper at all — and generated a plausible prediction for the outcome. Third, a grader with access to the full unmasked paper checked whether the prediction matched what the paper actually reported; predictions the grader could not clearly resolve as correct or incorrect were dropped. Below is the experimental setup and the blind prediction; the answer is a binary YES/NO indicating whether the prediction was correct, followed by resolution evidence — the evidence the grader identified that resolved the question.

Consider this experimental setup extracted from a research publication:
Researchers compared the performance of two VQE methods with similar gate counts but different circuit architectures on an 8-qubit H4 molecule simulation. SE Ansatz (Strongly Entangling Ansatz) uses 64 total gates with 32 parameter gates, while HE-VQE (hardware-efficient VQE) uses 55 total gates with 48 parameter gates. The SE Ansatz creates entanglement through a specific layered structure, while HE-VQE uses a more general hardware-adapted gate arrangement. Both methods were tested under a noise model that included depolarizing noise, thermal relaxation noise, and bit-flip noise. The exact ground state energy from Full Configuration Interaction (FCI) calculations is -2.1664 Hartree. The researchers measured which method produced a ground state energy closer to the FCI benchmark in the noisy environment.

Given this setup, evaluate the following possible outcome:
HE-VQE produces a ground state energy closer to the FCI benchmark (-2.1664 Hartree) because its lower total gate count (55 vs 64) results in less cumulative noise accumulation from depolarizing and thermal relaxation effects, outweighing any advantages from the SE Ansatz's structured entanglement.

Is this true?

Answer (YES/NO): YES